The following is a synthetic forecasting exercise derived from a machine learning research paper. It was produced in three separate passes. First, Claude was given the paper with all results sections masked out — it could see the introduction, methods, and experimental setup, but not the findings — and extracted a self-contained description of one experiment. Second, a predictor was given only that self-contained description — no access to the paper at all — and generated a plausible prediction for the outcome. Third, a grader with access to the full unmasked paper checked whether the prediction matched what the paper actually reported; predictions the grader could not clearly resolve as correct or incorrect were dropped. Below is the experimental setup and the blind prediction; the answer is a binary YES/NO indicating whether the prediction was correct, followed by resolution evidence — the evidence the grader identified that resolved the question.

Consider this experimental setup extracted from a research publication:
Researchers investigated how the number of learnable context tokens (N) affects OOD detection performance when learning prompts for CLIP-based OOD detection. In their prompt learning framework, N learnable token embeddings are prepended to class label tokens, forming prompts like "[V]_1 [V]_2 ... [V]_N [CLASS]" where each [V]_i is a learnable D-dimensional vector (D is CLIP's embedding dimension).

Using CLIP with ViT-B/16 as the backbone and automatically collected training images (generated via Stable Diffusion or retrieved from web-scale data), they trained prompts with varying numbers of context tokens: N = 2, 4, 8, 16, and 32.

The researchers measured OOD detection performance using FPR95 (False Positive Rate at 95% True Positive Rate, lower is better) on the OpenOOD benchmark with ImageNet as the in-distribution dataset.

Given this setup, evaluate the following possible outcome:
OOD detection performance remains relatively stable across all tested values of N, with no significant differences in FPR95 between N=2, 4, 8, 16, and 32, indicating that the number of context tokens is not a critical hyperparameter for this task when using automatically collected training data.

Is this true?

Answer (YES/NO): NO